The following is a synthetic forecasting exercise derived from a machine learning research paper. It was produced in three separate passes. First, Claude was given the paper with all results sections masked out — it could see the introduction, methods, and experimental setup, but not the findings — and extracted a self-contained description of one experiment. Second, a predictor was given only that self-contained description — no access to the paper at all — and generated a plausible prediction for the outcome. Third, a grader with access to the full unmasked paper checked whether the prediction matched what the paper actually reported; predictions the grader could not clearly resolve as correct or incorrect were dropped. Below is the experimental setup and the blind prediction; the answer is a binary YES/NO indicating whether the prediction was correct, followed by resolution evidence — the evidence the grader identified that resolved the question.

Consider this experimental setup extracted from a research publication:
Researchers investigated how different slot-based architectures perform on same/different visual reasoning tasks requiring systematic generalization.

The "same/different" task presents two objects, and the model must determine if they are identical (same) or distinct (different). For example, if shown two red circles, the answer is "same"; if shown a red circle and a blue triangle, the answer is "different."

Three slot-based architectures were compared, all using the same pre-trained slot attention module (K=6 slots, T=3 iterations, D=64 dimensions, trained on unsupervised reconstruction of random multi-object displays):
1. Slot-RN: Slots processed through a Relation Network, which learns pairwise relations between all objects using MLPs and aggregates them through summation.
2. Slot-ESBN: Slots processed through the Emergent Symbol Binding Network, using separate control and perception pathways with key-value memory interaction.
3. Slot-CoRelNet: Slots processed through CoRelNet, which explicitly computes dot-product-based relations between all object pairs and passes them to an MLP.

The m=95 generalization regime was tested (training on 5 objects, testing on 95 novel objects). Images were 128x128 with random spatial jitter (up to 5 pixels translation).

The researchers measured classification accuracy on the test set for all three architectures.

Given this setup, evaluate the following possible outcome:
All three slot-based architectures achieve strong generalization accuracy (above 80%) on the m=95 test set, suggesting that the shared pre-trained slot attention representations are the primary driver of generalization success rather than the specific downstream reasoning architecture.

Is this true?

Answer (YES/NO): NO